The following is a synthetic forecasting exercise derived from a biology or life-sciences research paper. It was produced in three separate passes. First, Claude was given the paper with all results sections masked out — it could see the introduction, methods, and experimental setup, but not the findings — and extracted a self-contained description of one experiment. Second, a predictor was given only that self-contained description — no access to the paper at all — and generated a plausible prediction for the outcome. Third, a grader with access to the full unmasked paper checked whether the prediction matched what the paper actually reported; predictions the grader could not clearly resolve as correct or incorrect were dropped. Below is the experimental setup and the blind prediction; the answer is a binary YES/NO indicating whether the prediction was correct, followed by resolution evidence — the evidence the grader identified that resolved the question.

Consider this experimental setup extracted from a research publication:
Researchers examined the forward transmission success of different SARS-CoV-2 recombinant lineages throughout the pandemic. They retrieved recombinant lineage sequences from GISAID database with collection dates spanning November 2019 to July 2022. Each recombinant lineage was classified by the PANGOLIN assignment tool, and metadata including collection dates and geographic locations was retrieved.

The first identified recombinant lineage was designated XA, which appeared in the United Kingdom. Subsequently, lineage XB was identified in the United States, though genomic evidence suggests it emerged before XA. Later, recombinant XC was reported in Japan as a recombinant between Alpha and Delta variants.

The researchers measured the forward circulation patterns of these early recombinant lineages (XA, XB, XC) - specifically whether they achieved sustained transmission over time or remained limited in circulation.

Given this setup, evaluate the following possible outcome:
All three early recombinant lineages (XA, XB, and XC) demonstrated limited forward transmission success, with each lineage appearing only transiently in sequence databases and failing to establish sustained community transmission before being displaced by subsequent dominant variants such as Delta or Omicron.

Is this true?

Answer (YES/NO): NO